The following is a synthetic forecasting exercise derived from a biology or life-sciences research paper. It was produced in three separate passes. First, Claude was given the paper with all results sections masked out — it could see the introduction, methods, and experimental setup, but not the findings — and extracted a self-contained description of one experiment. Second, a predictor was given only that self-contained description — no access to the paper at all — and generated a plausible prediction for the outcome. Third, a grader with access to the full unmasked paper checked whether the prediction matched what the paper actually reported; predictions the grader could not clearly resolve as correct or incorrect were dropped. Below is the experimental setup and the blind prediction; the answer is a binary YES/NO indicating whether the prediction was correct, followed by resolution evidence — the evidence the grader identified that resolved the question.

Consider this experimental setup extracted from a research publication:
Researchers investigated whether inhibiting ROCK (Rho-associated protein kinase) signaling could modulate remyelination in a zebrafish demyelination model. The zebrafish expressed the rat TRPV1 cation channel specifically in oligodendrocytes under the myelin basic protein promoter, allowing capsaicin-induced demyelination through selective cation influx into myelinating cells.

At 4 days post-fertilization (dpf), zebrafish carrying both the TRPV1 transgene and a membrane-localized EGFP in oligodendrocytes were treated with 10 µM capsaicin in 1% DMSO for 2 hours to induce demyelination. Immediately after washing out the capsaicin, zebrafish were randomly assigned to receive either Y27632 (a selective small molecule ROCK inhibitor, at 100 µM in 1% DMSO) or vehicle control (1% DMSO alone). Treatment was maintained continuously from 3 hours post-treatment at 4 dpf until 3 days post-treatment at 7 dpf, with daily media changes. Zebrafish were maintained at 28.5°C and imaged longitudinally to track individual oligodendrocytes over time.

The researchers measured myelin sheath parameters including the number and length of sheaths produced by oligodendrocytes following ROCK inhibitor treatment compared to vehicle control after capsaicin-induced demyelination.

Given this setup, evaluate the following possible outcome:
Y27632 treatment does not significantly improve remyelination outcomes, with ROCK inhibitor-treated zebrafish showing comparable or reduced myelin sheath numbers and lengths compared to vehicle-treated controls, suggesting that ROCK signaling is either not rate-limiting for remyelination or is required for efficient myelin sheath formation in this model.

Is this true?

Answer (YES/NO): YES